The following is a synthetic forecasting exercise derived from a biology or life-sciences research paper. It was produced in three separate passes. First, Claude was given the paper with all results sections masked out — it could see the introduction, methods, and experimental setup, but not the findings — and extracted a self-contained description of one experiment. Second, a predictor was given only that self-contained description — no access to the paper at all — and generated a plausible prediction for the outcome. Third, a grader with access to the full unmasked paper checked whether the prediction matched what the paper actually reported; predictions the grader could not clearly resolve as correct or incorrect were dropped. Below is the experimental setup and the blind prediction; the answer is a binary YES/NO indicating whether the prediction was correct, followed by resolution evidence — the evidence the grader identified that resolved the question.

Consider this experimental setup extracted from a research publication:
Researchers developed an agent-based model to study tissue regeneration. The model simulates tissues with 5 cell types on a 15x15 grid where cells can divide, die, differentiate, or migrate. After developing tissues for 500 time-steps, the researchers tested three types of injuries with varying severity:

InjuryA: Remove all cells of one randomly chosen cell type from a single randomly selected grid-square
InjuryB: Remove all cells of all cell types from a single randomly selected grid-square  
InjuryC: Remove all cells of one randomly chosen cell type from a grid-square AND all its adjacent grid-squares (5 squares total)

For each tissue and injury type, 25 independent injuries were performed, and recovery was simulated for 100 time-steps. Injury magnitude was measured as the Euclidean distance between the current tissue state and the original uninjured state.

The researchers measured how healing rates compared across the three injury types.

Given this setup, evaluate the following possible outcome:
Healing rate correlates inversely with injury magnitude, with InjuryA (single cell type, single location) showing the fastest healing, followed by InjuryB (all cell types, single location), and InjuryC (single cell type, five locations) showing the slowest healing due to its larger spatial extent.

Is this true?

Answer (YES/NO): NO